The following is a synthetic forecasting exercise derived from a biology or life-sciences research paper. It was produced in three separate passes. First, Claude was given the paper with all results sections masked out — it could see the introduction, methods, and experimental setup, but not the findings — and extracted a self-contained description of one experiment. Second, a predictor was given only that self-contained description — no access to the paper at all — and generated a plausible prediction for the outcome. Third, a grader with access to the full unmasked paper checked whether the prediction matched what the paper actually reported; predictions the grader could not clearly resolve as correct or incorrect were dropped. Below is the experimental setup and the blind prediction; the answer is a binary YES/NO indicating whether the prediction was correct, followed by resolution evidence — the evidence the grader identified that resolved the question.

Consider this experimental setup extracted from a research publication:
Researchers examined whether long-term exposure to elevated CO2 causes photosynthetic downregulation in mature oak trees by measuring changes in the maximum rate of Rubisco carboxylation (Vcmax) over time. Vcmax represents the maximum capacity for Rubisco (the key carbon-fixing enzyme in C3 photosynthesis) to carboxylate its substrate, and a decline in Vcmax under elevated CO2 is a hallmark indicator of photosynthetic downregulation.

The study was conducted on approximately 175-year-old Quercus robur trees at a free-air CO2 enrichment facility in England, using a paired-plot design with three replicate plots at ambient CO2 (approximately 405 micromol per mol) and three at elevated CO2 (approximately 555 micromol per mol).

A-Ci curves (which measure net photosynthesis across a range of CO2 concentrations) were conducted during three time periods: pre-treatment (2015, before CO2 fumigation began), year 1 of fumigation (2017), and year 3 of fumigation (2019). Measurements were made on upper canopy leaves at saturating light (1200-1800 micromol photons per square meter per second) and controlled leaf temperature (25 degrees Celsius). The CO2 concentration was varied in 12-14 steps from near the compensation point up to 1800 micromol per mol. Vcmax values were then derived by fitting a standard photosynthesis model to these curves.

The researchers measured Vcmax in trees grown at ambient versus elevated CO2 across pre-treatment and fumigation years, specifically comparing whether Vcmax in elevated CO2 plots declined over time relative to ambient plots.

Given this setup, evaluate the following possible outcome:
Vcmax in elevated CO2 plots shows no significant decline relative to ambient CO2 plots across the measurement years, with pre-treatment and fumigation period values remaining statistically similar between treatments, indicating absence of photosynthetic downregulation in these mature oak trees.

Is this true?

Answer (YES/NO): YES